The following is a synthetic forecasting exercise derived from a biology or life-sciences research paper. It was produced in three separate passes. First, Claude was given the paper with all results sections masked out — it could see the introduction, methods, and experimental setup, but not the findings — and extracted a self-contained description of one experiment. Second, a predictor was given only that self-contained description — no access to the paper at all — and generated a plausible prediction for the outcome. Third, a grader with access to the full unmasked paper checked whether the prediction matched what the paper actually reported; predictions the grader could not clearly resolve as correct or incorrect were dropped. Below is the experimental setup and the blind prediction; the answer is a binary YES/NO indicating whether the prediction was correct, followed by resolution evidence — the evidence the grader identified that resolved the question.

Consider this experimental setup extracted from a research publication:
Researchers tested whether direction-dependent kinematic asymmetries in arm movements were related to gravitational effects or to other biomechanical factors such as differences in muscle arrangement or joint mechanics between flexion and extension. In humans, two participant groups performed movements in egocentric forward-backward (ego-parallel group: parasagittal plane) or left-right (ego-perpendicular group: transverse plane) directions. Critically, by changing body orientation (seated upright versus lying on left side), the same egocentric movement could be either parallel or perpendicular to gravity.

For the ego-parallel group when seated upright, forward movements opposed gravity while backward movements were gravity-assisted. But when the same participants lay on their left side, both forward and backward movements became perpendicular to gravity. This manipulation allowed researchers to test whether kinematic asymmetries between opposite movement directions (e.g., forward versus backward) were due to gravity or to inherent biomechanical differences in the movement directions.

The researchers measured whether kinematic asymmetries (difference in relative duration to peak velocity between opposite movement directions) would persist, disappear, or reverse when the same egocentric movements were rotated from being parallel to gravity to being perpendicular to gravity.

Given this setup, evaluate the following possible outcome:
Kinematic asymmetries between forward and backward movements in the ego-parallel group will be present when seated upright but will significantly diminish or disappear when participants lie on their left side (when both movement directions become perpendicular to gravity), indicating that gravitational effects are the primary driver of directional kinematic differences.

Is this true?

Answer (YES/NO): YES